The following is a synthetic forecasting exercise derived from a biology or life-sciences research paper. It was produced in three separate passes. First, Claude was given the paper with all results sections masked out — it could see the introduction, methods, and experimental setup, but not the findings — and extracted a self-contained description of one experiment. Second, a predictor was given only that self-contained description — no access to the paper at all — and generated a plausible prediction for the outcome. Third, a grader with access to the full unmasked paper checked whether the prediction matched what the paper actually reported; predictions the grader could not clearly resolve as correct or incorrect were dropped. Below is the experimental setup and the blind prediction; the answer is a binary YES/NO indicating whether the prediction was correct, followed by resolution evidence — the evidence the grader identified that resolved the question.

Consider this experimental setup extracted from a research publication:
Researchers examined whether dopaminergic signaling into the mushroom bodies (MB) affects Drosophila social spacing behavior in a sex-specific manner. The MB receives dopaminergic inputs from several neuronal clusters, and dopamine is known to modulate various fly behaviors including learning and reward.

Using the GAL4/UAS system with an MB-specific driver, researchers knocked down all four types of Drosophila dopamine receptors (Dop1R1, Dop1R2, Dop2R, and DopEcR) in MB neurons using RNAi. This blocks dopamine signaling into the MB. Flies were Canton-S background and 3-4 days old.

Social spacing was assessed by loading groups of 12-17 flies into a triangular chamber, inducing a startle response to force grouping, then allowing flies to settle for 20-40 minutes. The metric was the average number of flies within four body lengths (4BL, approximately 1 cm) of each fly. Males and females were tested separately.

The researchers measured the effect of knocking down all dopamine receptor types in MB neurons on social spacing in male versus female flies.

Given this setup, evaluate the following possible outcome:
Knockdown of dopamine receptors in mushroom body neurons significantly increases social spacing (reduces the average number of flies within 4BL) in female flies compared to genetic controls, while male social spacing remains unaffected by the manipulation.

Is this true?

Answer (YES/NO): NO